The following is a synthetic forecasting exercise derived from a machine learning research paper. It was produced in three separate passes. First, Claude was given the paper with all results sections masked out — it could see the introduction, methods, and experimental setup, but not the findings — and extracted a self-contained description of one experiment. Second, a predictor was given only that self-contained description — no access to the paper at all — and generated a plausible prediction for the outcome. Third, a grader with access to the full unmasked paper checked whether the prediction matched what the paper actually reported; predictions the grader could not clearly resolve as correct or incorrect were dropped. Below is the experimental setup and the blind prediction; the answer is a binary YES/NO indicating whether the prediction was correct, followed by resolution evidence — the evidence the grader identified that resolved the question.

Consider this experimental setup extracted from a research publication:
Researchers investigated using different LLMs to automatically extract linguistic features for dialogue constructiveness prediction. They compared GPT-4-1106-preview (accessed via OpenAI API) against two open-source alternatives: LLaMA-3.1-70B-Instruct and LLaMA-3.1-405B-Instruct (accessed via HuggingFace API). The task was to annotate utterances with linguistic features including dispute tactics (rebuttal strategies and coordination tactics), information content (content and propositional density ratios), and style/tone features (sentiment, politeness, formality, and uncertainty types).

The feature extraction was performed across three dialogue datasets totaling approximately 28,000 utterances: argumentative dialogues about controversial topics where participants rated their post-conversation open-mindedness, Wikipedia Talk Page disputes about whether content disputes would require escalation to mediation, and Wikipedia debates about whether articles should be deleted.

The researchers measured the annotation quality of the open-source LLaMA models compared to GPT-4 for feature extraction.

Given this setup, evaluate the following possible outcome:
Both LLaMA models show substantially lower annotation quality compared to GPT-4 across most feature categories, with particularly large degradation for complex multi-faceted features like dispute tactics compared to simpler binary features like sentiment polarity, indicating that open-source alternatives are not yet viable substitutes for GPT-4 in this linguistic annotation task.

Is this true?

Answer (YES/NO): NO